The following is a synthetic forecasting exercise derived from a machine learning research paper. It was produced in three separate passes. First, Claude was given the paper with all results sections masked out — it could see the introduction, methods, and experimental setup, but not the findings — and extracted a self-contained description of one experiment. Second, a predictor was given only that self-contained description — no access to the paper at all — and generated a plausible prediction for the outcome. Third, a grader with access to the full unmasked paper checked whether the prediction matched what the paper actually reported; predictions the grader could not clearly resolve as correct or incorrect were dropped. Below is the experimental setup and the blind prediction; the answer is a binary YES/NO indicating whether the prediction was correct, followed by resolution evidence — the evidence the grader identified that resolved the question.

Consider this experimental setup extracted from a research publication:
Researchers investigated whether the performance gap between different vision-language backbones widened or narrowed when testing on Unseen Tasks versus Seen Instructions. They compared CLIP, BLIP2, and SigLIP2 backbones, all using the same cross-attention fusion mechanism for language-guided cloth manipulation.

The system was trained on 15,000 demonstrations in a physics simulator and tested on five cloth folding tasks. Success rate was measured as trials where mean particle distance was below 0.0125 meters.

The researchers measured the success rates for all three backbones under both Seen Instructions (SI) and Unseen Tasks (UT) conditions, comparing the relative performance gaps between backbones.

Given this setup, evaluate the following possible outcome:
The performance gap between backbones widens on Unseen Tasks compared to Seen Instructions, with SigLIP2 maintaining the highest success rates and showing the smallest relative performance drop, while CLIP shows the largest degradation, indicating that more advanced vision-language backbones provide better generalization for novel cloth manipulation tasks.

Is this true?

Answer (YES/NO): NO